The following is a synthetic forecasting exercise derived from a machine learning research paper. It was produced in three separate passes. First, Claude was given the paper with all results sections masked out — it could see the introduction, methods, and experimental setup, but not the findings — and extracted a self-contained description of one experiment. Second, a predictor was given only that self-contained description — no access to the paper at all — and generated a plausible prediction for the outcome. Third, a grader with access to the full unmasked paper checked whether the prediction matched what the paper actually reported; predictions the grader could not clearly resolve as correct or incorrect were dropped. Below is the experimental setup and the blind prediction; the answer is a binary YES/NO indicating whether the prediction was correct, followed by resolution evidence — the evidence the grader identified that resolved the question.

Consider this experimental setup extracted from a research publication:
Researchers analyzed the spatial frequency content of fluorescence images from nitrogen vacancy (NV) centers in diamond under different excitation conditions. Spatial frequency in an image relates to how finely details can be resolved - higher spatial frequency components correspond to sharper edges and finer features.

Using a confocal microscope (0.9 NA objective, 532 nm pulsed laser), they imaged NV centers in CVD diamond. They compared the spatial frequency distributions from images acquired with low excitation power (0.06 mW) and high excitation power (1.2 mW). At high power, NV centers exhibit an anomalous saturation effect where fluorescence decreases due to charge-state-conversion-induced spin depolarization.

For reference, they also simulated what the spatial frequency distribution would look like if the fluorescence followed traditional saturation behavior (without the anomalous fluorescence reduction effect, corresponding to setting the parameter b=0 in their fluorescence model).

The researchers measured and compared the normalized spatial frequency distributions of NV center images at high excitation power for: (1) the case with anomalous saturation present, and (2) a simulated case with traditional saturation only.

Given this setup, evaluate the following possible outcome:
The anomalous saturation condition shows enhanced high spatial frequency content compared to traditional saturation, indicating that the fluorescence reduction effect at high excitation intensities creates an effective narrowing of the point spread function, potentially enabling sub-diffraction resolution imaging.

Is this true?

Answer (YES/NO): YES